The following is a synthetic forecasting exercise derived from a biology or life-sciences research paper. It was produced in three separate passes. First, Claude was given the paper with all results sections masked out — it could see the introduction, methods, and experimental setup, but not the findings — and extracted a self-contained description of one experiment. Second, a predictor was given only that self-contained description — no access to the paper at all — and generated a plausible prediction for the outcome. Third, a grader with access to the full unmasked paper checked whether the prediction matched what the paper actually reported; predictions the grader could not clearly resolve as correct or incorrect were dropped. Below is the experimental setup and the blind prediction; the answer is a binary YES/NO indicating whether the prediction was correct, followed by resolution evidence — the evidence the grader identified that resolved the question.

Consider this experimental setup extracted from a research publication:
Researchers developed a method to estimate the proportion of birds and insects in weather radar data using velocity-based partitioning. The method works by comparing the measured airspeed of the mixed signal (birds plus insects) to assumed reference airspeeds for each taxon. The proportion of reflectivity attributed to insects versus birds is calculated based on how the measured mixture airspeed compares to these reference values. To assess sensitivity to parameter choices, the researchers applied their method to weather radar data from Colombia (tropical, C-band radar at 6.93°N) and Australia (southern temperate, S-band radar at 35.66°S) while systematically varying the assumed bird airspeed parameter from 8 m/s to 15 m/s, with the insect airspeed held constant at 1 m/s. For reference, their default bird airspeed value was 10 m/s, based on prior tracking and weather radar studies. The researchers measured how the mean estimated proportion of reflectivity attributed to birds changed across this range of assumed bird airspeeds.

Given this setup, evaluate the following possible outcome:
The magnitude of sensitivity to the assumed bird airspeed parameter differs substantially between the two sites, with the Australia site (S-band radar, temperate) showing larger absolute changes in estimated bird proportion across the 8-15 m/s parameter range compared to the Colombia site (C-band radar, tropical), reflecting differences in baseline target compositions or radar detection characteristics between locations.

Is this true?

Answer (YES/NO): NO